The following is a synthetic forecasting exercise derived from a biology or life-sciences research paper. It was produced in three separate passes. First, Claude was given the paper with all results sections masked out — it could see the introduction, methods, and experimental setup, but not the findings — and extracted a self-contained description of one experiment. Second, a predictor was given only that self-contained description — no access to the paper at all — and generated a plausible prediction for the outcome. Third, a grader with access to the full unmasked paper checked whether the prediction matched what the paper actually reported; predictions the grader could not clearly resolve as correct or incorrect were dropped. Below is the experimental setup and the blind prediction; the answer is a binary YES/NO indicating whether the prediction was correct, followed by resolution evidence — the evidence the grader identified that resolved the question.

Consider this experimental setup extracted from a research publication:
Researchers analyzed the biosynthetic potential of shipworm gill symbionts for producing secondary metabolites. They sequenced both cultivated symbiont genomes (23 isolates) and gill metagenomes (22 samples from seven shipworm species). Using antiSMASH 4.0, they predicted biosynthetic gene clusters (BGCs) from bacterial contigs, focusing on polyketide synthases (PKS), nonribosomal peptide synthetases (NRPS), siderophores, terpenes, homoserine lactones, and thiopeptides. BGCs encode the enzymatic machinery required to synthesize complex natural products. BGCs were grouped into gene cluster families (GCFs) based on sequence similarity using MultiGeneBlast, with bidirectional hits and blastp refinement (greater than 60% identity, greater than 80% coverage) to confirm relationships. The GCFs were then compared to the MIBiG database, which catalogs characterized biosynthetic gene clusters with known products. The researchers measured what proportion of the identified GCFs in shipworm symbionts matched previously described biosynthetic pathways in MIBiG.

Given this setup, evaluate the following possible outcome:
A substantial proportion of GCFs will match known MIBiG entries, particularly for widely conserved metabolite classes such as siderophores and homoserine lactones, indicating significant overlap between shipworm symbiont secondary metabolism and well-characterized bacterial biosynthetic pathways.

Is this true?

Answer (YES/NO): NO